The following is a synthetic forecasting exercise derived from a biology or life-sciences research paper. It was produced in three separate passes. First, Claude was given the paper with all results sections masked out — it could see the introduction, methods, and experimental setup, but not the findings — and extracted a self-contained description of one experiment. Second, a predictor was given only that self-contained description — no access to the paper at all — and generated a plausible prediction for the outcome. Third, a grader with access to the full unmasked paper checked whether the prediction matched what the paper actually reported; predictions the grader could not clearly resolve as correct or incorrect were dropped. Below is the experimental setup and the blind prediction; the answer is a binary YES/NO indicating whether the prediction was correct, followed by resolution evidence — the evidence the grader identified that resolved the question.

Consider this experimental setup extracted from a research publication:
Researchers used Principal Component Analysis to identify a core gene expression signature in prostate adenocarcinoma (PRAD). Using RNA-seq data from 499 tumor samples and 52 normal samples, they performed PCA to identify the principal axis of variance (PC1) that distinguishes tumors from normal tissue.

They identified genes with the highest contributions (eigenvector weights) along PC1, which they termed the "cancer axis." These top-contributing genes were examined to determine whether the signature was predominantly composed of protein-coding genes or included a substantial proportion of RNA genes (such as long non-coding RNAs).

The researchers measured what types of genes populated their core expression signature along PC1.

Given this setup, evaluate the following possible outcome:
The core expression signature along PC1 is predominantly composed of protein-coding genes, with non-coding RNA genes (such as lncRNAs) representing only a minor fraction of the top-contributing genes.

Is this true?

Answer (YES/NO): NO